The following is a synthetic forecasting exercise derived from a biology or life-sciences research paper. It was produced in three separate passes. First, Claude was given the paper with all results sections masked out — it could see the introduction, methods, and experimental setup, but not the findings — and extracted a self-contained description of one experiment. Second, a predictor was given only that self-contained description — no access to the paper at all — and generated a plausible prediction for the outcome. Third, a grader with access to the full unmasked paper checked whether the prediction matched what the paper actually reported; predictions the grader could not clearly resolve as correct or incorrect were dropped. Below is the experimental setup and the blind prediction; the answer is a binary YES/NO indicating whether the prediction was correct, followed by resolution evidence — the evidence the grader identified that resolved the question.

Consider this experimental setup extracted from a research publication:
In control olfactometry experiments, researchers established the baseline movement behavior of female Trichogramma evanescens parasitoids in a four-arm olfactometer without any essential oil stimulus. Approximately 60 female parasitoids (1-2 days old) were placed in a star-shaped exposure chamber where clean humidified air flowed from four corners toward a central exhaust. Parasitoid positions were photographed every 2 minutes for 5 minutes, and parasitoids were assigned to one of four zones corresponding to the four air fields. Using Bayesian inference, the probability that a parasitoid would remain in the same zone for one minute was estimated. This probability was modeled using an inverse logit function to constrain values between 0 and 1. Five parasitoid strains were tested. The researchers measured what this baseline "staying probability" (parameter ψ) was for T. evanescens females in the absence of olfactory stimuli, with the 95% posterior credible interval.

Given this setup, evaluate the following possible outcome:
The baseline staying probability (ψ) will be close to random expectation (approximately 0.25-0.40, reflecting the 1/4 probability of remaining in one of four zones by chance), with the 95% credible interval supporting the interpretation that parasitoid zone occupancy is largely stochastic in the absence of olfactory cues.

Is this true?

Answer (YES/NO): NO